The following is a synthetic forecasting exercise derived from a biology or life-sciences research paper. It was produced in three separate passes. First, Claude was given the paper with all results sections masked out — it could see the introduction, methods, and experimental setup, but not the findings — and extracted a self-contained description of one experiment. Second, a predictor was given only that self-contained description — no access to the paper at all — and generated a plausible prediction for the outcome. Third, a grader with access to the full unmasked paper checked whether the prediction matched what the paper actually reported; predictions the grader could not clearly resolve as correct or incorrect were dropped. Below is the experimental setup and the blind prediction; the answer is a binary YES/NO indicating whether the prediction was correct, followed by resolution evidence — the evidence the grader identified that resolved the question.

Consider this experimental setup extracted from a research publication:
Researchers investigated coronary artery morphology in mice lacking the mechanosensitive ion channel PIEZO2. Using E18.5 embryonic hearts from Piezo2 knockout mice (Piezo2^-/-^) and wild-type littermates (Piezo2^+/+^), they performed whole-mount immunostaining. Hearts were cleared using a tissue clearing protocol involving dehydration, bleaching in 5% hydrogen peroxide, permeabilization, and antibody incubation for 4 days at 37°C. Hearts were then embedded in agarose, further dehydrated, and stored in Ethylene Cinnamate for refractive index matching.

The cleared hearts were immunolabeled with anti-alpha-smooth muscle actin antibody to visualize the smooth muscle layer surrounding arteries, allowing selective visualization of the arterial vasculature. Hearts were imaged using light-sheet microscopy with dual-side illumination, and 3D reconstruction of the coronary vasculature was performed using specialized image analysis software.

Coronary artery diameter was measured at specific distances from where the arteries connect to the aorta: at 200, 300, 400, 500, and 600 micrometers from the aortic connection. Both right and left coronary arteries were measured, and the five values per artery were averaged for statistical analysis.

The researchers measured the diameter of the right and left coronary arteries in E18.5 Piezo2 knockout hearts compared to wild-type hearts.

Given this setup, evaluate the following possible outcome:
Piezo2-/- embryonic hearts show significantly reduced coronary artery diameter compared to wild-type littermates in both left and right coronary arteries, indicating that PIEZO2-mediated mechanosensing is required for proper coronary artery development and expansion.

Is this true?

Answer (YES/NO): NO